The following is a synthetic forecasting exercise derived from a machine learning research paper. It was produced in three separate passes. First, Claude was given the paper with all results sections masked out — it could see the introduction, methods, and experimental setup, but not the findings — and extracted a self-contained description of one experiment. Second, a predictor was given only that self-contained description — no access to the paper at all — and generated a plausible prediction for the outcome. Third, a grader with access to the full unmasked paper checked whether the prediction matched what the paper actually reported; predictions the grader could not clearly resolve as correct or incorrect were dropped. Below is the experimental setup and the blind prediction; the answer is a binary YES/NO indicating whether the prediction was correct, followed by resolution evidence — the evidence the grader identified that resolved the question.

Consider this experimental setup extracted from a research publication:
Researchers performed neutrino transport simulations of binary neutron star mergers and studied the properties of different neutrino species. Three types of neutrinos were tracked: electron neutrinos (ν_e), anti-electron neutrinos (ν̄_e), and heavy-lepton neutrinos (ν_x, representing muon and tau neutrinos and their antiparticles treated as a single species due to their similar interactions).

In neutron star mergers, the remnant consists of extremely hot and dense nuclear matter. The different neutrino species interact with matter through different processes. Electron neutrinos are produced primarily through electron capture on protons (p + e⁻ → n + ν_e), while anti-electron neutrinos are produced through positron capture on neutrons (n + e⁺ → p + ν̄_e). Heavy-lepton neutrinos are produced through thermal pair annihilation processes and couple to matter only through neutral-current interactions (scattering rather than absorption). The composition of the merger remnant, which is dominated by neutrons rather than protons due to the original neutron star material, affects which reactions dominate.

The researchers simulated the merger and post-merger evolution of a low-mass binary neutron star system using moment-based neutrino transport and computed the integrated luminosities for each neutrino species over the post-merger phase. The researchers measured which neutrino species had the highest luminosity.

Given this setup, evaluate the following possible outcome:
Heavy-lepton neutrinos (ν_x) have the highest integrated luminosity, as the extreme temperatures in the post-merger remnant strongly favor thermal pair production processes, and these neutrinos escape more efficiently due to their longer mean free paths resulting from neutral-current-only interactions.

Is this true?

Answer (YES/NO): NO